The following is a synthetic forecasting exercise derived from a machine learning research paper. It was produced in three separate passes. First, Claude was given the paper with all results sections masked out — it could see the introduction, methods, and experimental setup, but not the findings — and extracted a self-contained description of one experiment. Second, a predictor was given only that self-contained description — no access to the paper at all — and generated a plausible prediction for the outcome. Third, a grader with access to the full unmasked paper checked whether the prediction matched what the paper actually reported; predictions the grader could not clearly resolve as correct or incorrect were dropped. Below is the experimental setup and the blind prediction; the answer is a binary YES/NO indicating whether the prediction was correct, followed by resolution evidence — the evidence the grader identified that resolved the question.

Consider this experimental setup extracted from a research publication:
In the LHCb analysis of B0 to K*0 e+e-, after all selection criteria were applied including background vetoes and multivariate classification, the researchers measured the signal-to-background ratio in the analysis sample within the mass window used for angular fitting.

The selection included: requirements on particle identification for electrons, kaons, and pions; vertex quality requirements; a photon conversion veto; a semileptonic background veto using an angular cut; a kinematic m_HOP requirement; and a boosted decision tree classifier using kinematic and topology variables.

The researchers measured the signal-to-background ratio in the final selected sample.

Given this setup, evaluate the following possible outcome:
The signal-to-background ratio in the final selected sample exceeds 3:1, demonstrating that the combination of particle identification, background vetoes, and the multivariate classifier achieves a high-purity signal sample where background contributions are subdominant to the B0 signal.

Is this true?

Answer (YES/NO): YES